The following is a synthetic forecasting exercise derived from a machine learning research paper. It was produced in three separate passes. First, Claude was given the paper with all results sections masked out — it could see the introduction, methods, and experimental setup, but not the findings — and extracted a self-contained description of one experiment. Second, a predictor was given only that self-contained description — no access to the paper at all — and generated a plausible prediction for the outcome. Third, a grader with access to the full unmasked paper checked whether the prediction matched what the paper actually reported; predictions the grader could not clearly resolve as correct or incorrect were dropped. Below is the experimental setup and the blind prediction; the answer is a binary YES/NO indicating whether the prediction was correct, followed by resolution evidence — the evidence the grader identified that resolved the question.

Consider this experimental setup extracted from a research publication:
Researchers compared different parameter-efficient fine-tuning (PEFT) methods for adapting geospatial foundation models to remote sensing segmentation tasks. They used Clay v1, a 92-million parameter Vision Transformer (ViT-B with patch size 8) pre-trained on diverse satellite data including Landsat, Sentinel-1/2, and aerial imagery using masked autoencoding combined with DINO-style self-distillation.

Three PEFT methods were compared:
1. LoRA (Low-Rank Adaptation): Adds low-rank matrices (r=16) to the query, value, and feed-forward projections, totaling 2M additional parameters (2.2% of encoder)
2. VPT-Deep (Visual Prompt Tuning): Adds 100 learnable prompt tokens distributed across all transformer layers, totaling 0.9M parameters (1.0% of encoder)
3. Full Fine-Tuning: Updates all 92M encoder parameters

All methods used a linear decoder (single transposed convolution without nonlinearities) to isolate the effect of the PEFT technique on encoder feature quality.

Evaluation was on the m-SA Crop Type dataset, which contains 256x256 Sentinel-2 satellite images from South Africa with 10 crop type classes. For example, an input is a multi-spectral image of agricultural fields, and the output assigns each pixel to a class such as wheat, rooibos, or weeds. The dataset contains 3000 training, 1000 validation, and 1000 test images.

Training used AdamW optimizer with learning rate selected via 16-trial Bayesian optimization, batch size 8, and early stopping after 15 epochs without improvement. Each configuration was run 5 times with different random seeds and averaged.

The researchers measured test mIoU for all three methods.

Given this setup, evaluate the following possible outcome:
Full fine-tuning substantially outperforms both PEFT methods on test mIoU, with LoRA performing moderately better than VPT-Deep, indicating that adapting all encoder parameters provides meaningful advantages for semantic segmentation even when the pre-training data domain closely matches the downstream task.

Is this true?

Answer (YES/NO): NO